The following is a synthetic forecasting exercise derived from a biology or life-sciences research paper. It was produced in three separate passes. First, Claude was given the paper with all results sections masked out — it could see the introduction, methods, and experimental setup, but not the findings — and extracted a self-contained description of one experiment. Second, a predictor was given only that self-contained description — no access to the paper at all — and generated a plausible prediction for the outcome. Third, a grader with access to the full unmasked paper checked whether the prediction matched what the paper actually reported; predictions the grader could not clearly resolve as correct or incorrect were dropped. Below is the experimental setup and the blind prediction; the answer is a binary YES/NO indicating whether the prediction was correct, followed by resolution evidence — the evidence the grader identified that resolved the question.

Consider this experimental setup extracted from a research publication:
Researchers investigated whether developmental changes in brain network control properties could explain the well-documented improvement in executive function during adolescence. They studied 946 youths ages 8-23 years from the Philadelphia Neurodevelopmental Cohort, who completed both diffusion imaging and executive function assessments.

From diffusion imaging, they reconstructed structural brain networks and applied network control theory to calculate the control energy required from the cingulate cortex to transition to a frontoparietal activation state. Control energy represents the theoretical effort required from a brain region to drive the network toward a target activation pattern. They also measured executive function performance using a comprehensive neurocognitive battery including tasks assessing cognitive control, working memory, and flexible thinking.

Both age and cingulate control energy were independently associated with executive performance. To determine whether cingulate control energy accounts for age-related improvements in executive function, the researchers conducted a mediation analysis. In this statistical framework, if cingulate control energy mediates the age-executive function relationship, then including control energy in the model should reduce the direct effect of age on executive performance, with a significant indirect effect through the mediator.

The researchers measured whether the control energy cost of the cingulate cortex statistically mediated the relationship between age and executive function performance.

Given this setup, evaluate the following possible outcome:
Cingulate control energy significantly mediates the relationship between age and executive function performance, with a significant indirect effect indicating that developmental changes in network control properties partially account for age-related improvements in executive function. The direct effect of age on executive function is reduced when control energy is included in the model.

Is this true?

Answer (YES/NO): YES